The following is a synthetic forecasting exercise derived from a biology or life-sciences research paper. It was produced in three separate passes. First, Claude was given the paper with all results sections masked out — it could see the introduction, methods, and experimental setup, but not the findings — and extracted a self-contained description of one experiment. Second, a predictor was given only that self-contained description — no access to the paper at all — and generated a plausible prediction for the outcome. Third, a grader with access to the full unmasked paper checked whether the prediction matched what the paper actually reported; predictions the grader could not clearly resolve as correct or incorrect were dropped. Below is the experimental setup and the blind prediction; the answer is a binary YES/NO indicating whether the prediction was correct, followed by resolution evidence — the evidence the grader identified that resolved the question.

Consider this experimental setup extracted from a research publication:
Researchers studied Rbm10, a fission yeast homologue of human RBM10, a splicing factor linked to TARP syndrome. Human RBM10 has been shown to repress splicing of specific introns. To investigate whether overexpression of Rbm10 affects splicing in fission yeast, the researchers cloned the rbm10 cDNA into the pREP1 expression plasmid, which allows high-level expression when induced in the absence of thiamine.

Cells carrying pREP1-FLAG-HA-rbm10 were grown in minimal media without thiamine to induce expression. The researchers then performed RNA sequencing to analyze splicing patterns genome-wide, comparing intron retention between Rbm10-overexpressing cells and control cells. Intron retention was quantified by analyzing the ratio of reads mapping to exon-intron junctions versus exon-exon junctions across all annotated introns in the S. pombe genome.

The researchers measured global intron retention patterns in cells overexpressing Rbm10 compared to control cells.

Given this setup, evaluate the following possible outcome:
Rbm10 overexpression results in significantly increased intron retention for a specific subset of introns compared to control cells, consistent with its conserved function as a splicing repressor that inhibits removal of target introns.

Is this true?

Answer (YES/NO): NO